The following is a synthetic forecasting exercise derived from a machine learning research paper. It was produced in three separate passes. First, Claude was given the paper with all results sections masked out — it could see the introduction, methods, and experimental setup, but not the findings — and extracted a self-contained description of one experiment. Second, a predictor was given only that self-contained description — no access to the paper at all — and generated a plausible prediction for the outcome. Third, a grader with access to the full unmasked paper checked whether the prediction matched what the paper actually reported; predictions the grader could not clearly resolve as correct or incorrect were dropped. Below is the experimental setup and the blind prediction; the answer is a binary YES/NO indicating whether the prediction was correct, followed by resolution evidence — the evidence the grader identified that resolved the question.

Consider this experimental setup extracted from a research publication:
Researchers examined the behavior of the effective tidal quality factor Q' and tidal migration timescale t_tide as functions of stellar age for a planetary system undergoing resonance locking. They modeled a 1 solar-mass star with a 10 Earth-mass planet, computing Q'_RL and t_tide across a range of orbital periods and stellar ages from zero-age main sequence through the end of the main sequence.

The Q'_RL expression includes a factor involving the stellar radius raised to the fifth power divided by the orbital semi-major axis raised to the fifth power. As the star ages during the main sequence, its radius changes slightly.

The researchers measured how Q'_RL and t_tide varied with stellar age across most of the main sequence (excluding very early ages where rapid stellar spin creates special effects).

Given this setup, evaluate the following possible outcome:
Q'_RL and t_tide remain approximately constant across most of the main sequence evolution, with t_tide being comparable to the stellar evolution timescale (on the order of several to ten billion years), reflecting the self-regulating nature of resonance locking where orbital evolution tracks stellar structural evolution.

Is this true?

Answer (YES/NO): NO